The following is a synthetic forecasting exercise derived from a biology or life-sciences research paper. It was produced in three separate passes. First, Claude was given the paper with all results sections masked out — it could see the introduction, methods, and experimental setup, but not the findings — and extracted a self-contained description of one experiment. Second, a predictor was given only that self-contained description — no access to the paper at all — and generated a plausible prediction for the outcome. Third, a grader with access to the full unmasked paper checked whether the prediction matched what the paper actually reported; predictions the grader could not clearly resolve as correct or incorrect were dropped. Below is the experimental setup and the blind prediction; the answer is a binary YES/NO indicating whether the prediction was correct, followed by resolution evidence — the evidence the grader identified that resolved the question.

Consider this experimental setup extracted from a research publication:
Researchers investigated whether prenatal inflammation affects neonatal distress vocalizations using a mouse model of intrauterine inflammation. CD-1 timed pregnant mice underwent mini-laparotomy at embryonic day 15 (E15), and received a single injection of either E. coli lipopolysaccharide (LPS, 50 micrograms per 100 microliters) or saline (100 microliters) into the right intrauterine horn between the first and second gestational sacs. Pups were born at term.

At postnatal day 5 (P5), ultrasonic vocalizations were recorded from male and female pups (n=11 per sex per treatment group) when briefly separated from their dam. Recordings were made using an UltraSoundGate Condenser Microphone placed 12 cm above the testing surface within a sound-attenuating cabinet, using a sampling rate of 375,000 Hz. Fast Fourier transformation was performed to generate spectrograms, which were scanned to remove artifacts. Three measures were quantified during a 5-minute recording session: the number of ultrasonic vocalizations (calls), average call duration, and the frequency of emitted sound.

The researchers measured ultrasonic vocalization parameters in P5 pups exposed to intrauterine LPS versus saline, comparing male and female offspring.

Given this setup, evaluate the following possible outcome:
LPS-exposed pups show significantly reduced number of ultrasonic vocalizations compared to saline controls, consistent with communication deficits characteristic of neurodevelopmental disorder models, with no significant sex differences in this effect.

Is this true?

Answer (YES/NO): NO